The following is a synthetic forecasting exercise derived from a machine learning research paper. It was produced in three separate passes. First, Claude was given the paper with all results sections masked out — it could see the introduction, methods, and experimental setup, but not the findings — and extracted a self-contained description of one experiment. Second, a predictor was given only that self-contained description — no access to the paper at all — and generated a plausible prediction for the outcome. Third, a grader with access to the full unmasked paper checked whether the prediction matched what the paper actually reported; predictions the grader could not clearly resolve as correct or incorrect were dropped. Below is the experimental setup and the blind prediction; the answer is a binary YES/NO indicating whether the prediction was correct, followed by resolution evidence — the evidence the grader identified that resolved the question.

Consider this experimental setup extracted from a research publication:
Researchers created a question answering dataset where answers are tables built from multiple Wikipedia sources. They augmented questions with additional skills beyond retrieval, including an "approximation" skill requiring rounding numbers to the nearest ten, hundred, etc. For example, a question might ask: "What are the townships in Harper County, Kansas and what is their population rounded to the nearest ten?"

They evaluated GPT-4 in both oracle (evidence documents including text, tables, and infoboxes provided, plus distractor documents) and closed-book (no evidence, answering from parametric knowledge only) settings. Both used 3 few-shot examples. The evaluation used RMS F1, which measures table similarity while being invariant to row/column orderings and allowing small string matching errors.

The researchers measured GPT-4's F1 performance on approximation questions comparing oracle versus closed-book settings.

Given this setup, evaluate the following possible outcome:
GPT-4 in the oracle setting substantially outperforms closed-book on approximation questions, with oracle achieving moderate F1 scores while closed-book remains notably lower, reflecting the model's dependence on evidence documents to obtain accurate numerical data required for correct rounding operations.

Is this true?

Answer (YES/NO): NO